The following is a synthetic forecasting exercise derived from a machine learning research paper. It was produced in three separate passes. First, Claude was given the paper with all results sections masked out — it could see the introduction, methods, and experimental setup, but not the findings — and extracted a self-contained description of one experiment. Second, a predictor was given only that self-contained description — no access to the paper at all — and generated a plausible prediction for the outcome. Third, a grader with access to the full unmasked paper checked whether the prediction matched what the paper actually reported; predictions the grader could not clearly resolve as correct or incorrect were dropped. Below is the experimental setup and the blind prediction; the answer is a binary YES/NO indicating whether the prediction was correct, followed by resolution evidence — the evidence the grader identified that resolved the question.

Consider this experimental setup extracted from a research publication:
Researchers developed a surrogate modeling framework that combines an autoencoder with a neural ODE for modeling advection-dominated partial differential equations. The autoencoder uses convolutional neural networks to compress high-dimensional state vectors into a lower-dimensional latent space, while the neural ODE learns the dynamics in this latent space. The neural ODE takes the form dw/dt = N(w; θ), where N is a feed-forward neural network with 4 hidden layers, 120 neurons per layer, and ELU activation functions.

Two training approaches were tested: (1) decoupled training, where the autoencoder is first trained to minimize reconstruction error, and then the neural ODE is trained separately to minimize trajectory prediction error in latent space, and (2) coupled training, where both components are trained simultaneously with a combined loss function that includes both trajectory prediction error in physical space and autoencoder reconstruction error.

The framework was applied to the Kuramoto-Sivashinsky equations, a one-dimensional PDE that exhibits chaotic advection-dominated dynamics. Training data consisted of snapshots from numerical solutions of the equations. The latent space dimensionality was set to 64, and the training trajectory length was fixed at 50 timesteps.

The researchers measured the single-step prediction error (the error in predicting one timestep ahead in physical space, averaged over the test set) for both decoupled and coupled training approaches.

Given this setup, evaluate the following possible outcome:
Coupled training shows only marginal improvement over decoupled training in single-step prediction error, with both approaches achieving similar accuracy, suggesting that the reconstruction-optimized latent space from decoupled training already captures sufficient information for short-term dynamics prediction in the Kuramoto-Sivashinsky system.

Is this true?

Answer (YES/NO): NO